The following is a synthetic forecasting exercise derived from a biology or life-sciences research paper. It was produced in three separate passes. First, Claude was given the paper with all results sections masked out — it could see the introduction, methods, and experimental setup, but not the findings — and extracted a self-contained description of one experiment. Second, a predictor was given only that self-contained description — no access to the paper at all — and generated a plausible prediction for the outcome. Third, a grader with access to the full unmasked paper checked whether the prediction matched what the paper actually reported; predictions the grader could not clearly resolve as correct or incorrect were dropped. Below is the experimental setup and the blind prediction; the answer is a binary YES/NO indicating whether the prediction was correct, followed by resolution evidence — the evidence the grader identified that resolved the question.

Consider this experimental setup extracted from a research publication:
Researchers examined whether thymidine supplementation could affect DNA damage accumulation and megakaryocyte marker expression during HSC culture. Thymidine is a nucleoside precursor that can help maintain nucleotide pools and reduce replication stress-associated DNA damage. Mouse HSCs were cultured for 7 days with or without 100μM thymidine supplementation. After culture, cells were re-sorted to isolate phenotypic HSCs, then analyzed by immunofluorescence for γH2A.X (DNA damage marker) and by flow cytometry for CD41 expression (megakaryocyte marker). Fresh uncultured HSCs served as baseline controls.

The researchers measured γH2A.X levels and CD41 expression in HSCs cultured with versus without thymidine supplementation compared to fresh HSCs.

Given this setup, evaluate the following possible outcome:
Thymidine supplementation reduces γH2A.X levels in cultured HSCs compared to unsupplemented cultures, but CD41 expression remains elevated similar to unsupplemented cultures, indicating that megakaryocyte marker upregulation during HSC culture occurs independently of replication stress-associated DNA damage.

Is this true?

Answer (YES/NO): NO